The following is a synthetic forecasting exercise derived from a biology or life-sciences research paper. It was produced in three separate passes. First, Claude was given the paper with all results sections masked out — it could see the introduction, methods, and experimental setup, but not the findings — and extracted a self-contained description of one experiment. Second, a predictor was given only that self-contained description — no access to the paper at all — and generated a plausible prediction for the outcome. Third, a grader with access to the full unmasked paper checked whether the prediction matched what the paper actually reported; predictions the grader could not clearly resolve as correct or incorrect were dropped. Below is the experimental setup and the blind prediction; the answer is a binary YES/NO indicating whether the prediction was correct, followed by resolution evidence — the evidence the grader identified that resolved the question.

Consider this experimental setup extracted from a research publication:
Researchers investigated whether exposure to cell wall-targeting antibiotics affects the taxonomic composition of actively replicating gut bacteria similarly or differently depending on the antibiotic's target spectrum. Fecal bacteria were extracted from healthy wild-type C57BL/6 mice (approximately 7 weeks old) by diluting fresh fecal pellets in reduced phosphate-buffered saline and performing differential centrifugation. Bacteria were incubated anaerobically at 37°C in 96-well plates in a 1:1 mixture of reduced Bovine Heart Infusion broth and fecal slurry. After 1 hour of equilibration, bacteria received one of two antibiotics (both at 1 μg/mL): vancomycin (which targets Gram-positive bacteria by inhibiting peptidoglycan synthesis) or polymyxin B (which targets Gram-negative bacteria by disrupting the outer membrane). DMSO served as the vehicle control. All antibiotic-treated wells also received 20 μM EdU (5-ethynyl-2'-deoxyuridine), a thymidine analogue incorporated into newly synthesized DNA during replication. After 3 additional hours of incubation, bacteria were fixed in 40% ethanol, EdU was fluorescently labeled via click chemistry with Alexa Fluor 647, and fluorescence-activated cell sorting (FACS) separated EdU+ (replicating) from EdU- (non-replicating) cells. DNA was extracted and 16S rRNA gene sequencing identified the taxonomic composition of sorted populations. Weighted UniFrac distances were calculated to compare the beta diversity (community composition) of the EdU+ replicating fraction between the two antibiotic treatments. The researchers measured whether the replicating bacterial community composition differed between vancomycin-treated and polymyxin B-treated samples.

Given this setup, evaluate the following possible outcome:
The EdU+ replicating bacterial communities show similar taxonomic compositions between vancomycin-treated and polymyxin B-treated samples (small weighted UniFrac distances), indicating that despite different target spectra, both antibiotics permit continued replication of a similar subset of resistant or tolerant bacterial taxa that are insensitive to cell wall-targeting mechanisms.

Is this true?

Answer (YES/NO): YES